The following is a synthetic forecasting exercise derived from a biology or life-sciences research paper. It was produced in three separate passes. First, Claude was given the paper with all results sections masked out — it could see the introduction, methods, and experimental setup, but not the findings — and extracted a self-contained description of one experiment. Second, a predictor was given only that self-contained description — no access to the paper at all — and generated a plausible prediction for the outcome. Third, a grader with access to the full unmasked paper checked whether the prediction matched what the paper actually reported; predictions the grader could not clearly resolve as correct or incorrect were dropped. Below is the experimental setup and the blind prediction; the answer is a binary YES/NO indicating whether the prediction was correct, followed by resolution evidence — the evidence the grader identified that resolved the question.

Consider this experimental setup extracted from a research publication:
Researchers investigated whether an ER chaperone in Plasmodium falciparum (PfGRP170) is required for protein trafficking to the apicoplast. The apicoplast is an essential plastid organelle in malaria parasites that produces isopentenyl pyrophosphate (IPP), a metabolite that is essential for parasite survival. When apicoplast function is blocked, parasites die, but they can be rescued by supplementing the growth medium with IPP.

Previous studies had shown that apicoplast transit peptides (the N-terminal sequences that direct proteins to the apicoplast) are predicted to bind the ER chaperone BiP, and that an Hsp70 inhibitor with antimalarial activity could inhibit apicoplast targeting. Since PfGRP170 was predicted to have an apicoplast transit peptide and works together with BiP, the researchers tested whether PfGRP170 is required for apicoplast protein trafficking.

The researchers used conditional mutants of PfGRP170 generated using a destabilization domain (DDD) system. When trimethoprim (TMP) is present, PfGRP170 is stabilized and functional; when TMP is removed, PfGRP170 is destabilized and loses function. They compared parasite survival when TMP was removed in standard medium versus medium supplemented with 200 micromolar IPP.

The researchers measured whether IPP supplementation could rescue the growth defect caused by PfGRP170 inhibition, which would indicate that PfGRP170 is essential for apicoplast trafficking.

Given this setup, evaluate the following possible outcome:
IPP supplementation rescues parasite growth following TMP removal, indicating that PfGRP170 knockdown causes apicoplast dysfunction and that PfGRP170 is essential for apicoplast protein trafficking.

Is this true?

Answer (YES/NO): NO